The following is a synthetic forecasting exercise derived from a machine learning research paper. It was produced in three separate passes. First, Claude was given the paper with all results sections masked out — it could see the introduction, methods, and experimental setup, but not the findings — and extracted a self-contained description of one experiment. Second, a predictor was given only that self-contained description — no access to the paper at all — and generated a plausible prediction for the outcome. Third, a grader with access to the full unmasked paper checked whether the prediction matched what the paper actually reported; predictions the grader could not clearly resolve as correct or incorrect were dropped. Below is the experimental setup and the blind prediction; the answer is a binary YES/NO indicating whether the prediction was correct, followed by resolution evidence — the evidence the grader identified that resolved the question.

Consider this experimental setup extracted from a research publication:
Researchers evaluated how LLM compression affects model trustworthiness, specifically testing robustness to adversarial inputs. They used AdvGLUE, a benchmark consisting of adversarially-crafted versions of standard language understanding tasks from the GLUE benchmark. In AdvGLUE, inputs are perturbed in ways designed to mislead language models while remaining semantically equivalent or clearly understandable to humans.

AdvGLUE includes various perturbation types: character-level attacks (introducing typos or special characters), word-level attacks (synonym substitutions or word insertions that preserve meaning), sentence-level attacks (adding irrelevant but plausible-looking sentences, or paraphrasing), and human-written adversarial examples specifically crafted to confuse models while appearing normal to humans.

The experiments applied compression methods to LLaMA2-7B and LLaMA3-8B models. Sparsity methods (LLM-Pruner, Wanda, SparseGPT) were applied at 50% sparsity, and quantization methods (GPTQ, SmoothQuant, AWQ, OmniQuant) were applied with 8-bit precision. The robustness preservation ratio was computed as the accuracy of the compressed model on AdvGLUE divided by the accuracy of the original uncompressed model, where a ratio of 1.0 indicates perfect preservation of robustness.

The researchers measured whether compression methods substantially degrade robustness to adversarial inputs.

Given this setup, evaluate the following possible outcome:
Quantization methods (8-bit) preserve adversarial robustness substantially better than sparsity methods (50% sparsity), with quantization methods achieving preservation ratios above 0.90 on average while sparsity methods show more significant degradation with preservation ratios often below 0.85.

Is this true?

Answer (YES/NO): NO